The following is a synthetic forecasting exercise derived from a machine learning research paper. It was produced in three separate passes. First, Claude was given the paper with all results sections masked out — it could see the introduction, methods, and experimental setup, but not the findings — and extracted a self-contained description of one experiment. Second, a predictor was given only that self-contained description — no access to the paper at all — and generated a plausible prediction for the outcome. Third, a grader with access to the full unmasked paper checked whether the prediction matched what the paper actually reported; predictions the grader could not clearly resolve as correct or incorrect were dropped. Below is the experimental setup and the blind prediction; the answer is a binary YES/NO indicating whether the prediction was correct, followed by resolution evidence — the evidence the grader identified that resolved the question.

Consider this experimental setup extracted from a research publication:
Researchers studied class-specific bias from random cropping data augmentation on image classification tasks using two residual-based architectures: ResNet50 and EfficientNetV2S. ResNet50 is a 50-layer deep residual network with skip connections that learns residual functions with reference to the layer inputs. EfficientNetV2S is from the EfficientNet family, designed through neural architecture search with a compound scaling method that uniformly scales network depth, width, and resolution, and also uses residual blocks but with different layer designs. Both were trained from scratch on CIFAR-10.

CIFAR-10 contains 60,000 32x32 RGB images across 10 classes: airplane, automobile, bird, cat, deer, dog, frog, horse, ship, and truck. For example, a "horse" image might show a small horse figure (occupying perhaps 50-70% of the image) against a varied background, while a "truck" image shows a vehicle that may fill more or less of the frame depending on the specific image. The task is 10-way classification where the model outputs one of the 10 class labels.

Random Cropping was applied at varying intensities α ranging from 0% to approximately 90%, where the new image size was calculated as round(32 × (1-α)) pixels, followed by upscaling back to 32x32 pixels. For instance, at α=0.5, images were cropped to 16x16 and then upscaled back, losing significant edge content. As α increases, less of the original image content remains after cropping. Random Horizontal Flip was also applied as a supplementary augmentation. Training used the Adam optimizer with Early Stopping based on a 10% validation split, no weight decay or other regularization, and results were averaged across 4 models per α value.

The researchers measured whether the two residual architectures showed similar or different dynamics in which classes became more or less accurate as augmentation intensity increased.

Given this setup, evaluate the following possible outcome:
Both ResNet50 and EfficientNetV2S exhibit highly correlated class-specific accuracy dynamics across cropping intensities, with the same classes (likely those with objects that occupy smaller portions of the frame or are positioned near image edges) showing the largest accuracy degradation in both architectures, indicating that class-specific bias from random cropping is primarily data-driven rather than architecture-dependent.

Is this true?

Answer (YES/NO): YES